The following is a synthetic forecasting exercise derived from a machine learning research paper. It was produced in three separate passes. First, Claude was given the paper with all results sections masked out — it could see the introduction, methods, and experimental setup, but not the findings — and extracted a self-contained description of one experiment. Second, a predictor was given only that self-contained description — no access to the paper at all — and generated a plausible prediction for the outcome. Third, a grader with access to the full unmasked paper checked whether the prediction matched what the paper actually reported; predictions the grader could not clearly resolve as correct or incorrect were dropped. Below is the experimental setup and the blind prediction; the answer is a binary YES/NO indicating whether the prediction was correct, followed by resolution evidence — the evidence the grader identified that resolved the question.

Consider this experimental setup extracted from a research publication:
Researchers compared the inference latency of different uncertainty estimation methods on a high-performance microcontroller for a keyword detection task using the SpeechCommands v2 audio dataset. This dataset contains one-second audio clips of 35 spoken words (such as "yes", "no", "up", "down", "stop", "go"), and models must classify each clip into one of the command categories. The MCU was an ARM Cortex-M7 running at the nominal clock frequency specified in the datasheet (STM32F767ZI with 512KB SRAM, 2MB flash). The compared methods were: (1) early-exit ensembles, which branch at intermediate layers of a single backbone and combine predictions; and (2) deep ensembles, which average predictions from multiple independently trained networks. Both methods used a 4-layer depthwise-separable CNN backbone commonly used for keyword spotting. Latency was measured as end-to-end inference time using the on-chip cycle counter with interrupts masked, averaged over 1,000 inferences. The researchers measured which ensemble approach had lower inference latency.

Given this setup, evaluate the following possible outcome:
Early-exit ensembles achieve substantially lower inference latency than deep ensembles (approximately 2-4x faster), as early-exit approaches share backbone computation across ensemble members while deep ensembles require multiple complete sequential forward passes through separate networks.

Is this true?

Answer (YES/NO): NO